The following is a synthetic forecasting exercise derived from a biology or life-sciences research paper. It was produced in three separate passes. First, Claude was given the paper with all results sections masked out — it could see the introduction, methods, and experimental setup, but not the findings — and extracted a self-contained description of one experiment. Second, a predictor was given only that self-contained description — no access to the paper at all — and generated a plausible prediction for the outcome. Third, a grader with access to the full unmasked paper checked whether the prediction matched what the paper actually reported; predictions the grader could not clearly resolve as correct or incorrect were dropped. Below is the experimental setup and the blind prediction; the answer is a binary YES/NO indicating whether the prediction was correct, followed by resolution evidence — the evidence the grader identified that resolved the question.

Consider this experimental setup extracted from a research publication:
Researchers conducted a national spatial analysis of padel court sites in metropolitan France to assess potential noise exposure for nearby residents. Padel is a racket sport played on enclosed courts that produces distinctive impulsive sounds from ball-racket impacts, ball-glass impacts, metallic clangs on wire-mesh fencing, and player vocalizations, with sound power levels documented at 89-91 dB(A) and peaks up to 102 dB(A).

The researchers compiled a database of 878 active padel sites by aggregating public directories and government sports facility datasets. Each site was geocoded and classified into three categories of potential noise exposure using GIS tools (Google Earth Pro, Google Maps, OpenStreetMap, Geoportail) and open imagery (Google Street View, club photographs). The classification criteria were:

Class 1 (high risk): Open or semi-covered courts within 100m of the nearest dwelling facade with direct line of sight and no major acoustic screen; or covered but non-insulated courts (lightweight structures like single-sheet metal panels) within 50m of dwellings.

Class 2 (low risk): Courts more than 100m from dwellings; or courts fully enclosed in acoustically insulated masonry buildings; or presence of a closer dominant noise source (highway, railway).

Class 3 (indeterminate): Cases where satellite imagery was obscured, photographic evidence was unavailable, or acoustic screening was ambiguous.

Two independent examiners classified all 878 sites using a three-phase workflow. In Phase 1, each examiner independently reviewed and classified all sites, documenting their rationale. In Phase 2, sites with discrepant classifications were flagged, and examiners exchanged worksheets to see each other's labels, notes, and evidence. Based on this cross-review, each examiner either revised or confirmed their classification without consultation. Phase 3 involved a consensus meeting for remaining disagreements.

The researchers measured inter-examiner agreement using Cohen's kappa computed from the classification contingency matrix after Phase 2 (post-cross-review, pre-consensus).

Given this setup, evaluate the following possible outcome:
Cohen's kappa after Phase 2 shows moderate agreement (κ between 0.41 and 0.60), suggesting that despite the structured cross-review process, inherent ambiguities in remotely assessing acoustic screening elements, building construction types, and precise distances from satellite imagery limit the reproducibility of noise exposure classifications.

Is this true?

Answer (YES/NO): NO